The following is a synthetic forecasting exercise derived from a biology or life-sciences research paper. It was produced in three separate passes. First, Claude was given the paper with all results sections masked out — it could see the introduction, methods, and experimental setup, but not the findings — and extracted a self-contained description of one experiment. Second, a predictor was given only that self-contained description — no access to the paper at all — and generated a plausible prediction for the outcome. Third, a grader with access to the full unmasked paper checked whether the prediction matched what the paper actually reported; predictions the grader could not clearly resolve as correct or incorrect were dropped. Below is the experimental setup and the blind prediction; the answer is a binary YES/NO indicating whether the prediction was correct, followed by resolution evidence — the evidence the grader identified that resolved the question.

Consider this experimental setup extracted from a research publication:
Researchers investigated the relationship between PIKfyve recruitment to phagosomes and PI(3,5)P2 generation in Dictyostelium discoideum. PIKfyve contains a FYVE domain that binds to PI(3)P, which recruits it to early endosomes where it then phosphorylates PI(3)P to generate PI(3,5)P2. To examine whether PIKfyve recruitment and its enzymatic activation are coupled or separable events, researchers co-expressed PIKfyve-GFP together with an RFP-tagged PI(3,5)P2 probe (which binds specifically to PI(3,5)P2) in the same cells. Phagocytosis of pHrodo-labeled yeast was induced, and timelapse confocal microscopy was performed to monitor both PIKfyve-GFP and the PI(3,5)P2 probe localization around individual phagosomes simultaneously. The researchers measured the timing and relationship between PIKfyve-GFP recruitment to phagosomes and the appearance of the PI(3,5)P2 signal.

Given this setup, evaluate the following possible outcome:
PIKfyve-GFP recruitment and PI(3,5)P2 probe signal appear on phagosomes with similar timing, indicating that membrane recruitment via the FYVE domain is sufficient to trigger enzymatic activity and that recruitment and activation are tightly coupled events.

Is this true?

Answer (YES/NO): NO